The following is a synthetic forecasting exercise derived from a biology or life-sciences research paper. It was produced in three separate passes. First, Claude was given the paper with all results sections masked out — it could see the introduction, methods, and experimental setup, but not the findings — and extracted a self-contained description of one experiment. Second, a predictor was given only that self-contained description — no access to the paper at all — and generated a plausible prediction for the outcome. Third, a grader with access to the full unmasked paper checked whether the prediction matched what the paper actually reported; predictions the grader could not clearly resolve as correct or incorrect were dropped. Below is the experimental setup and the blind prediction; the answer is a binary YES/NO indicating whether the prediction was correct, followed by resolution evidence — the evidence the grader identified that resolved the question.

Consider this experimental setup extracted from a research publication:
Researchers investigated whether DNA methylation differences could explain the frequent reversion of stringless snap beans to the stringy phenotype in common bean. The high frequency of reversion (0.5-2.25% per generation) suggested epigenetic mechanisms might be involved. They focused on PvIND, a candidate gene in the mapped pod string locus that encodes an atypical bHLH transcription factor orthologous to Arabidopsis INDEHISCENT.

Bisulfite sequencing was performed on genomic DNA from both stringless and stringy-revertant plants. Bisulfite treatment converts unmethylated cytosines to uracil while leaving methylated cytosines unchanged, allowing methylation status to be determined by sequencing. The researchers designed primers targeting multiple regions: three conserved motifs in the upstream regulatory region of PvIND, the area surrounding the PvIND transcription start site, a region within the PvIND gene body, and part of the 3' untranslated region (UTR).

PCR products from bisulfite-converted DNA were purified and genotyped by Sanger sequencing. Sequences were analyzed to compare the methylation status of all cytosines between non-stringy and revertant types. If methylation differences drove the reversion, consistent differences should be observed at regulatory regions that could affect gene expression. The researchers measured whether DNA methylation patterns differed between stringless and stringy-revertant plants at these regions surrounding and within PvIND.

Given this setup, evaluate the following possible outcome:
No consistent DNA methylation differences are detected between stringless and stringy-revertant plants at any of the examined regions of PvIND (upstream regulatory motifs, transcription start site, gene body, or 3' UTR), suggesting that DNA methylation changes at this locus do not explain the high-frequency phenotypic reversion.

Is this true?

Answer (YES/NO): YES